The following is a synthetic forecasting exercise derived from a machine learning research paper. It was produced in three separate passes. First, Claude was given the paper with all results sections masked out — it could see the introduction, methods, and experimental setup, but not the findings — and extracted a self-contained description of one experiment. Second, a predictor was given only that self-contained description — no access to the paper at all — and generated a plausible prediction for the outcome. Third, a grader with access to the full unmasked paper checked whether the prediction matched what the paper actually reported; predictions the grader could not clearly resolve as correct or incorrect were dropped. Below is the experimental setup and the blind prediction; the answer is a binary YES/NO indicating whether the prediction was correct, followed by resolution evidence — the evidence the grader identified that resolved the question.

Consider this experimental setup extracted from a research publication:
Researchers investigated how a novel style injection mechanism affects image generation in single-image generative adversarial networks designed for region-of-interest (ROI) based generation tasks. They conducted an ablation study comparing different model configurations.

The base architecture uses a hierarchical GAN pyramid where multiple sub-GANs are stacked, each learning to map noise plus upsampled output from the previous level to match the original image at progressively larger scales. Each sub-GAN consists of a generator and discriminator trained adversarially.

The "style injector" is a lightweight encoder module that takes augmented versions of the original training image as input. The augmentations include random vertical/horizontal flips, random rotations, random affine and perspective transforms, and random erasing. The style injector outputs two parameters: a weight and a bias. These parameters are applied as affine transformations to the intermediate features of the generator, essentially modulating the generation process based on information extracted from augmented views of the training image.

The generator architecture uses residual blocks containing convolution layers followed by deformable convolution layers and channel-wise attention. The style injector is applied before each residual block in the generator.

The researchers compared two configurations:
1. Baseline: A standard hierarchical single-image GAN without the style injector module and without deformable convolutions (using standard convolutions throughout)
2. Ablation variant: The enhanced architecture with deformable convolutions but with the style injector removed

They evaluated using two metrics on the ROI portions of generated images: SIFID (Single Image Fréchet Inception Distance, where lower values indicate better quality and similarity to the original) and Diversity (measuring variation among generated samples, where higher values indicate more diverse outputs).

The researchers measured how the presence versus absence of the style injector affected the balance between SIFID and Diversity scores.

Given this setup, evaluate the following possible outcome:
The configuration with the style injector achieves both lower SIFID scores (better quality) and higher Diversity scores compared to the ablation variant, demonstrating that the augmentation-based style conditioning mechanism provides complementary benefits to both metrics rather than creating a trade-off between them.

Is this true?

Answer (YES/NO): YES